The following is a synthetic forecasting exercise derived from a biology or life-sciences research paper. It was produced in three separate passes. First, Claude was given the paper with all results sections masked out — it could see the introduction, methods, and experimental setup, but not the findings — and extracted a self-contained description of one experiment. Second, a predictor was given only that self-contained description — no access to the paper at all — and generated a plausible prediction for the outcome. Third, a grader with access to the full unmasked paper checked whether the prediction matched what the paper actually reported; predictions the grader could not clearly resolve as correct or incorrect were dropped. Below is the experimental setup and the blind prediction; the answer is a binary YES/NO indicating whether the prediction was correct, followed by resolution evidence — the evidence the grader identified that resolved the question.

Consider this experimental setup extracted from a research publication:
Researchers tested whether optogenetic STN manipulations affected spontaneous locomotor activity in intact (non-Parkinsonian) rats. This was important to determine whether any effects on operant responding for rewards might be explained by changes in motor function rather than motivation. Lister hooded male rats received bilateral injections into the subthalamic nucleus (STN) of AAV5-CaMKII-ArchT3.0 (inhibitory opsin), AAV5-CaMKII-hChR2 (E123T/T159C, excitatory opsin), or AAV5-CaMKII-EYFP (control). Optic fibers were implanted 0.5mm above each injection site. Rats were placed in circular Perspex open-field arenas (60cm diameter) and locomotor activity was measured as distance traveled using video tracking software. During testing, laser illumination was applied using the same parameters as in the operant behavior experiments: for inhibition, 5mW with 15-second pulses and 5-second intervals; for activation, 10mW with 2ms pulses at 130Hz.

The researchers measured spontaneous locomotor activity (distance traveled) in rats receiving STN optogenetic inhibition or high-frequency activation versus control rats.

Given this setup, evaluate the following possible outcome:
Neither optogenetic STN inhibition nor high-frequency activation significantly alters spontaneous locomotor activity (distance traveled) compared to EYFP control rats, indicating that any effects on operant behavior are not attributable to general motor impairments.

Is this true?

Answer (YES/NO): NO